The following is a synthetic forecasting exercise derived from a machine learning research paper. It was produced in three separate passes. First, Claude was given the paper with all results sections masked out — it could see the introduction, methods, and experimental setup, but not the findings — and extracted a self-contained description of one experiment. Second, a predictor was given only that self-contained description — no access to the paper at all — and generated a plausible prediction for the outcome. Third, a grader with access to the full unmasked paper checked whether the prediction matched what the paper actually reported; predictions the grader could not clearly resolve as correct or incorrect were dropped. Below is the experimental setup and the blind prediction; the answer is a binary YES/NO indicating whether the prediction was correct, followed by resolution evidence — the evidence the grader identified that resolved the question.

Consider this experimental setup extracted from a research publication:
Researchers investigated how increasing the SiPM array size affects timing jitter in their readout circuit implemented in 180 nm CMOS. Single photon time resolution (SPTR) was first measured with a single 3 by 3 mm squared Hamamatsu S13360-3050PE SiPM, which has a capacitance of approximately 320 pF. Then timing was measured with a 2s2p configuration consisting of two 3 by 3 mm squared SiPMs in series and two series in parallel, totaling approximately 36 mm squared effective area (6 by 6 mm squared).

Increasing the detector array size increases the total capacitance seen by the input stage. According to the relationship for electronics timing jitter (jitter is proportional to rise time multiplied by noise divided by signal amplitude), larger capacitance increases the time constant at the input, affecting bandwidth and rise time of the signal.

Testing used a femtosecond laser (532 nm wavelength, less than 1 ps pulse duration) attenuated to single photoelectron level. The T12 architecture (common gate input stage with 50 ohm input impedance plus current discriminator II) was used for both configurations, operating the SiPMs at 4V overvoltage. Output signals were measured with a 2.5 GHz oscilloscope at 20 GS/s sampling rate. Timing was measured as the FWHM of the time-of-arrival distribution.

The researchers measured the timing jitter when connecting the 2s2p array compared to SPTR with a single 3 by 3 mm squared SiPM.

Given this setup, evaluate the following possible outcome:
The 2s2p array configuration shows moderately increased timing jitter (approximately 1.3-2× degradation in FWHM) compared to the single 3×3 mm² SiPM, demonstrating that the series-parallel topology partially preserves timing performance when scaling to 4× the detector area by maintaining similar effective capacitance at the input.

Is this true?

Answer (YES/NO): YES